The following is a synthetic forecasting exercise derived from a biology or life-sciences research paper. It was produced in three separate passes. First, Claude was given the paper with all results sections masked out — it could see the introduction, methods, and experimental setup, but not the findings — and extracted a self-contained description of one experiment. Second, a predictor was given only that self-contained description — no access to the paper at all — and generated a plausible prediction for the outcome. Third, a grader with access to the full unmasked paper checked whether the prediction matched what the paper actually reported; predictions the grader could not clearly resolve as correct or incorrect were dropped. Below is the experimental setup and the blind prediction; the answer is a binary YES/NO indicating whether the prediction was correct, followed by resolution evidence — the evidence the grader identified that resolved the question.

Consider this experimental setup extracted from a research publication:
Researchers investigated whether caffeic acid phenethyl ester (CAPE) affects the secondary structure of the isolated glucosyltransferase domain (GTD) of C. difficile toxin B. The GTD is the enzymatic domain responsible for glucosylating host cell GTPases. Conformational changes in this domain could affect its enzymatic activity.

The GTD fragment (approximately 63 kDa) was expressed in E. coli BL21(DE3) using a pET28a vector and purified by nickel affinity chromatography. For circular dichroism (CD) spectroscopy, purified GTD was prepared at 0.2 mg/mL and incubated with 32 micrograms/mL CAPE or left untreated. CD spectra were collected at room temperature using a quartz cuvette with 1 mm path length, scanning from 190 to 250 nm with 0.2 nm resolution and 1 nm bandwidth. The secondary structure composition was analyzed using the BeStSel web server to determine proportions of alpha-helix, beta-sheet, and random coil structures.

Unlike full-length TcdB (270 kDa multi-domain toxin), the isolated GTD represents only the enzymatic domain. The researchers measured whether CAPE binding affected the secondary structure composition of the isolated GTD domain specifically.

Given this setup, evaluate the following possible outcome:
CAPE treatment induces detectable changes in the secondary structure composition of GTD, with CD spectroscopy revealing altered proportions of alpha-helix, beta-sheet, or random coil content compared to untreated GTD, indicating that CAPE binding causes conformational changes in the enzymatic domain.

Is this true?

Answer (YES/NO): YES